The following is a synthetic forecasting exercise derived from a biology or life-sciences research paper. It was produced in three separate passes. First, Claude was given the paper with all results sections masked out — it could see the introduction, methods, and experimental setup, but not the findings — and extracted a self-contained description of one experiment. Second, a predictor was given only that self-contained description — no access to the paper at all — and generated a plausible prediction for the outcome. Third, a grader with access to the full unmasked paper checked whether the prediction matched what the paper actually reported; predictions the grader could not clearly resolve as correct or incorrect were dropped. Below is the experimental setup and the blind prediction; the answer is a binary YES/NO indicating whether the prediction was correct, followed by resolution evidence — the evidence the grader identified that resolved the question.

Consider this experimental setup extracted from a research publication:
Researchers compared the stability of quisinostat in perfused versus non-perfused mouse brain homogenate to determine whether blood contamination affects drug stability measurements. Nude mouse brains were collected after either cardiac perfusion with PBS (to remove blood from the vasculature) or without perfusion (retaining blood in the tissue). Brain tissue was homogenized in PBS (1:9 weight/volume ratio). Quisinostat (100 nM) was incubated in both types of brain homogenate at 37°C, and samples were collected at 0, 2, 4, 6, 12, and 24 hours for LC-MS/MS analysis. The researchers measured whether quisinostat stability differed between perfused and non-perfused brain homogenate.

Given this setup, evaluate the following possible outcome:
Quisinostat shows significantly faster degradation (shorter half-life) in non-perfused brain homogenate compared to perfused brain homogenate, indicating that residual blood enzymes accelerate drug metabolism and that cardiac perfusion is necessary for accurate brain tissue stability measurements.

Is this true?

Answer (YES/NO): YES